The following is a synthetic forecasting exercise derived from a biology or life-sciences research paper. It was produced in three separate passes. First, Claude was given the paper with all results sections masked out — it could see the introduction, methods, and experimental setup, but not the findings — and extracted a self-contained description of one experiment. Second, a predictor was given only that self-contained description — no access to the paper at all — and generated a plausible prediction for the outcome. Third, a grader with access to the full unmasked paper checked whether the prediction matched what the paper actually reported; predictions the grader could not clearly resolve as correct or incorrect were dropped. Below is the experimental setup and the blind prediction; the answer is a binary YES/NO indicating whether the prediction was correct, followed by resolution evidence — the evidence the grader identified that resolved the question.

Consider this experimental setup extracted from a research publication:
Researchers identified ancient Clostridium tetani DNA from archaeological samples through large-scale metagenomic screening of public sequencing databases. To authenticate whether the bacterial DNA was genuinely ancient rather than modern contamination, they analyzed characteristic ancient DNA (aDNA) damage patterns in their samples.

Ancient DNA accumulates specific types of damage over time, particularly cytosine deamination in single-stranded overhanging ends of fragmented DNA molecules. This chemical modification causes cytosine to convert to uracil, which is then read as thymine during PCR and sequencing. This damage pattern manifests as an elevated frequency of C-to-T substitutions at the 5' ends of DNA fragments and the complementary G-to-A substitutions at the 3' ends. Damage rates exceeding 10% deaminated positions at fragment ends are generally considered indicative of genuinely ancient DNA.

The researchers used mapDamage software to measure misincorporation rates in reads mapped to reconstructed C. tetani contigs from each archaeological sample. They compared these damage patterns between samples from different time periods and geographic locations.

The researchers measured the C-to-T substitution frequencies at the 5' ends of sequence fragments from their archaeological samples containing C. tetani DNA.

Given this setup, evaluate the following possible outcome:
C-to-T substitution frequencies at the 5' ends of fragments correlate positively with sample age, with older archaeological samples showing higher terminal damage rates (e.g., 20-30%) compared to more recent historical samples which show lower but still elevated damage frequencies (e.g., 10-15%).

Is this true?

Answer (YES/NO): NO